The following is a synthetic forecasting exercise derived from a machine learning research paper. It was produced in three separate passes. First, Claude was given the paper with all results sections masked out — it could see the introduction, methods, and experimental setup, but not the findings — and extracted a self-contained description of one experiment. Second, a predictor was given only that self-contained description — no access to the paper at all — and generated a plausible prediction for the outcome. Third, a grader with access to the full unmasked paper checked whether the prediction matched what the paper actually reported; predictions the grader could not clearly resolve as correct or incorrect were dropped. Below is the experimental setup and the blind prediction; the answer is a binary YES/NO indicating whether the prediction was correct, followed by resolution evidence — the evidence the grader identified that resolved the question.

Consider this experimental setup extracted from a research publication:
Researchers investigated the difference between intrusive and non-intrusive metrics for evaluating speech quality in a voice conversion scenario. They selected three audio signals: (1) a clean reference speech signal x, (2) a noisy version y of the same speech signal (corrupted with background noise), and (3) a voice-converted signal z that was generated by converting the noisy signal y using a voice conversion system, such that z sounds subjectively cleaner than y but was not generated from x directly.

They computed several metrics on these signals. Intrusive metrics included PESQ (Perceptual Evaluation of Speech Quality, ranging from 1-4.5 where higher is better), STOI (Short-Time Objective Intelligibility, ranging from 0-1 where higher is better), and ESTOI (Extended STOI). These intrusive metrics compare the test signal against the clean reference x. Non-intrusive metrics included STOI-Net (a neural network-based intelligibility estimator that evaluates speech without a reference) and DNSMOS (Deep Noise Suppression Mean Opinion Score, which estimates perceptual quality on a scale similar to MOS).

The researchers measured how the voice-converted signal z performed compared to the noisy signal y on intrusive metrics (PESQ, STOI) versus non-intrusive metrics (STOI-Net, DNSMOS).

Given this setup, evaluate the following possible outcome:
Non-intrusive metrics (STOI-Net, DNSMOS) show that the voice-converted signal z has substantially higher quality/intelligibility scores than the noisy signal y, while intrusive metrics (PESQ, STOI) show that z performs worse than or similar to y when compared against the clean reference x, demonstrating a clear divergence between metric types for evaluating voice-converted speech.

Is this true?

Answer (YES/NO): YES